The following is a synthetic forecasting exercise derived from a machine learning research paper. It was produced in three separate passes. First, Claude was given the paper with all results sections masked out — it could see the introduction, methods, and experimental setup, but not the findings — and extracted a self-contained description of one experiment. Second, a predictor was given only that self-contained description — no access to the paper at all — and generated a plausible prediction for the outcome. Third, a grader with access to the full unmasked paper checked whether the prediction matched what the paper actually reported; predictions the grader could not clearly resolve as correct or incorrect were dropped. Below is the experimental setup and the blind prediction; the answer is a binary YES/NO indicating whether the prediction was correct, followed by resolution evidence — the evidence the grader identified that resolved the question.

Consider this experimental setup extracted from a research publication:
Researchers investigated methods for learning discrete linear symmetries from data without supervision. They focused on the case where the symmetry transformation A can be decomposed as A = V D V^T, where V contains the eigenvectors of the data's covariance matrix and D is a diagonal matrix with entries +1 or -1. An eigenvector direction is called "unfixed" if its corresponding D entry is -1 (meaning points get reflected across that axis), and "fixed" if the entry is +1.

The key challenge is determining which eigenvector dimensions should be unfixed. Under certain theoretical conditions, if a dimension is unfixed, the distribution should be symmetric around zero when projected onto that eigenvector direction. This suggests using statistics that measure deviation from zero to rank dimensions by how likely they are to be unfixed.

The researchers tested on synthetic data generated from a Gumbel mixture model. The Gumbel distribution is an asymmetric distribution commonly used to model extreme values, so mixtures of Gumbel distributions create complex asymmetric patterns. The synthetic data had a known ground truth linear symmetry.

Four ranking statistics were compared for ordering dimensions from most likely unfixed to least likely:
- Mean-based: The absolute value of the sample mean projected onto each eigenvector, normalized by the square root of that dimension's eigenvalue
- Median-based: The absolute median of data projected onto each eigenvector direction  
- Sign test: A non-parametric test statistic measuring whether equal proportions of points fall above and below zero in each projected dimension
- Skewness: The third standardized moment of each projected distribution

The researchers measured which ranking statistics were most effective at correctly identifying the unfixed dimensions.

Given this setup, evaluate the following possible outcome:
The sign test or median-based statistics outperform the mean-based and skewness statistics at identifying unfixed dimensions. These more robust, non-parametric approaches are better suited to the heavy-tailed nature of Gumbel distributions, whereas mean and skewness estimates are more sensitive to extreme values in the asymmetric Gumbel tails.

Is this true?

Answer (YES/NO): NO